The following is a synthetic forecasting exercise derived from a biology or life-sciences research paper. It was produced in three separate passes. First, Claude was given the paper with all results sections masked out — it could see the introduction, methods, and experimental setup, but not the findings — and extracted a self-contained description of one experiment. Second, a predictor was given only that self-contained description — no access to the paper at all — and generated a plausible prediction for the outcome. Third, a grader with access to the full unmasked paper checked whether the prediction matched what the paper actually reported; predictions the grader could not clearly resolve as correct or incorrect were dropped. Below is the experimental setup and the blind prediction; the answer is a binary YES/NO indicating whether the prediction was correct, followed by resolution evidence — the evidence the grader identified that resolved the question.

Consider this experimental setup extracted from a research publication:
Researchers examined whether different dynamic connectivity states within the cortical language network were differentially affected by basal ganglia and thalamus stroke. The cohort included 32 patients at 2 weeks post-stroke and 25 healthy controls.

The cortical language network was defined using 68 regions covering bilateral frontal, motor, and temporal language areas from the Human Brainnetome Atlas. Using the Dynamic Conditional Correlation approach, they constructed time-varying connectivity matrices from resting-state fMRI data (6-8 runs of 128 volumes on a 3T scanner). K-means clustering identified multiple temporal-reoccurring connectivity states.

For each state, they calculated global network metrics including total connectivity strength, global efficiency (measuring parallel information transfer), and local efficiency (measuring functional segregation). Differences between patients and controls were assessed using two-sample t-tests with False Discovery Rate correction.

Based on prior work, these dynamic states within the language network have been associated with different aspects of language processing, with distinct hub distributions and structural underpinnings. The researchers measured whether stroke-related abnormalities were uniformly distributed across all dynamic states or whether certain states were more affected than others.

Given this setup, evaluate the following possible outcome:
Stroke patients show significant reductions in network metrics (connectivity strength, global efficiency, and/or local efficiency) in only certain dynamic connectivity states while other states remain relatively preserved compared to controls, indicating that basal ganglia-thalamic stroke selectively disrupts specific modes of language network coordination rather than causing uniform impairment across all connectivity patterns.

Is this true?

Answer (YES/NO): NO